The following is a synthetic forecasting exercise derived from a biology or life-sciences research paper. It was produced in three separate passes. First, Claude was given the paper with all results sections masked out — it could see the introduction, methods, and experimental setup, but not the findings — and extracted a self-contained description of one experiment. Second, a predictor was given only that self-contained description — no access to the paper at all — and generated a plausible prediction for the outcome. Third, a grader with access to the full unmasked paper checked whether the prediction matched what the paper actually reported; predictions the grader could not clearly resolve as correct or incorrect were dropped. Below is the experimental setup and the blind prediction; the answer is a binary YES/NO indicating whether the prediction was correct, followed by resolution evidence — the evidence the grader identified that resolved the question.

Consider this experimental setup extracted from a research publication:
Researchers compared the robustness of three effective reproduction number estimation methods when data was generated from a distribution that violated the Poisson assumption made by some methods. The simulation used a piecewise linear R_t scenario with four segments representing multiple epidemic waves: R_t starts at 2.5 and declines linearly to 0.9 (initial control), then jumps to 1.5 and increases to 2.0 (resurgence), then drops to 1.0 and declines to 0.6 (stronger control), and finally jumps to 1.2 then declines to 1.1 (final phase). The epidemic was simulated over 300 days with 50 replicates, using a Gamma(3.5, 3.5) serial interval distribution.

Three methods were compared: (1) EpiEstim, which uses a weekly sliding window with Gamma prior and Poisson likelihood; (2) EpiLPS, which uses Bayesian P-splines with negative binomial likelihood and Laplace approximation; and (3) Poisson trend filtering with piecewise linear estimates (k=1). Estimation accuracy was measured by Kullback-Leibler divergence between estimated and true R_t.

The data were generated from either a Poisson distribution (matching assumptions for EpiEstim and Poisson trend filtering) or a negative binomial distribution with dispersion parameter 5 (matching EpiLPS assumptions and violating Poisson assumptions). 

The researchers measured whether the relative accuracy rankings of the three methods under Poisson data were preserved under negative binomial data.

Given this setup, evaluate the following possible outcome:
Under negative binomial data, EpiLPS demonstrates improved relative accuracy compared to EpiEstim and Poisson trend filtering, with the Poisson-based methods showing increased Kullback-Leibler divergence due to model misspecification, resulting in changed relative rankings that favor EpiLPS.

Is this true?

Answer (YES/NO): NO